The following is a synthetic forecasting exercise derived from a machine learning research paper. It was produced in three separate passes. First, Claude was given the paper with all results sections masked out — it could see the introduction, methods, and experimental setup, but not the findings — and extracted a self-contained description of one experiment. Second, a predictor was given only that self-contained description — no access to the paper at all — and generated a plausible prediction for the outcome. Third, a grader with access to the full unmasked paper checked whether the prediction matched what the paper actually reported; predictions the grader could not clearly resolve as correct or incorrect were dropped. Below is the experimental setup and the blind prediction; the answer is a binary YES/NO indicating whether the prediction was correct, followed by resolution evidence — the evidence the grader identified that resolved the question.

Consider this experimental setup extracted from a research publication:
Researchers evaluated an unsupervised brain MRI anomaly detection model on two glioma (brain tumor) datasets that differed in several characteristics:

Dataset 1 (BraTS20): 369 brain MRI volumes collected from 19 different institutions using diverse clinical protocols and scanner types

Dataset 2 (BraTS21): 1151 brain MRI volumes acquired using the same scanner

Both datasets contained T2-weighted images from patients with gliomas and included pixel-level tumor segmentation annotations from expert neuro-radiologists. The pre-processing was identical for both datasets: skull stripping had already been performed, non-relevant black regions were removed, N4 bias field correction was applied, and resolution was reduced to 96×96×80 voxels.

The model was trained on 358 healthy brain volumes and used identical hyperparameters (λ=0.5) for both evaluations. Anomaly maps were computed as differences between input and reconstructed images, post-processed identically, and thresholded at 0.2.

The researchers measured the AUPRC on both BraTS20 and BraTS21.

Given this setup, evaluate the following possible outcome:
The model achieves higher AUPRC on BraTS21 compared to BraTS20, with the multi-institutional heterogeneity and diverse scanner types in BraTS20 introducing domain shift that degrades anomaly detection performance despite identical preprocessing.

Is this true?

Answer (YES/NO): YES